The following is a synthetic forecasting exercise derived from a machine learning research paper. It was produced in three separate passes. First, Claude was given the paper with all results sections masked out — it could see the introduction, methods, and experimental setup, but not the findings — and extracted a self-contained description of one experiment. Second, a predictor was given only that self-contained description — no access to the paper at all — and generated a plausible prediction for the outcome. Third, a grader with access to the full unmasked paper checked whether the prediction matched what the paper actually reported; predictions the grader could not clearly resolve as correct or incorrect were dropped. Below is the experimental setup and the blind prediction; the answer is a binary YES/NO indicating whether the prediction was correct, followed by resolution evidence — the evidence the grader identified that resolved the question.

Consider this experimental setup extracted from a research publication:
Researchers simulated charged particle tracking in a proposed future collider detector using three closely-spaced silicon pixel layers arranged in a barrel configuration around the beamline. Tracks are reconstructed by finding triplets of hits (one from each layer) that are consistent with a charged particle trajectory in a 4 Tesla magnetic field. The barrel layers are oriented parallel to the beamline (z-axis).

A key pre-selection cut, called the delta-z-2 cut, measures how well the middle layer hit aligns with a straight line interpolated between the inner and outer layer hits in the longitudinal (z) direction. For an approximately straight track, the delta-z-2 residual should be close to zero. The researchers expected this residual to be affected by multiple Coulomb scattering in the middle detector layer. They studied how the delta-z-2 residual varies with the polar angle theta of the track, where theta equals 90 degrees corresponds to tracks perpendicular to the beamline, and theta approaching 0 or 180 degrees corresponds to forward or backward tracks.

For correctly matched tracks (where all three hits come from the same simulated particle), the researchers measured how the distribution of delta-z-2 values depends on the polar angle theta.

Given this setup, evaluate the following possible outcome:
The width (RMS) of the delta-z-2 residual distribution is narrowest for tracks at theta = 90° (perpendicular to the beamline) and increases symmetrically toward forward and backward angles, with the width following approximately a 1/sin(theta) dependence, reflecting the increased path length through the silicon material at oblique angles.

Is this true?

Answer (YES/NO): YES